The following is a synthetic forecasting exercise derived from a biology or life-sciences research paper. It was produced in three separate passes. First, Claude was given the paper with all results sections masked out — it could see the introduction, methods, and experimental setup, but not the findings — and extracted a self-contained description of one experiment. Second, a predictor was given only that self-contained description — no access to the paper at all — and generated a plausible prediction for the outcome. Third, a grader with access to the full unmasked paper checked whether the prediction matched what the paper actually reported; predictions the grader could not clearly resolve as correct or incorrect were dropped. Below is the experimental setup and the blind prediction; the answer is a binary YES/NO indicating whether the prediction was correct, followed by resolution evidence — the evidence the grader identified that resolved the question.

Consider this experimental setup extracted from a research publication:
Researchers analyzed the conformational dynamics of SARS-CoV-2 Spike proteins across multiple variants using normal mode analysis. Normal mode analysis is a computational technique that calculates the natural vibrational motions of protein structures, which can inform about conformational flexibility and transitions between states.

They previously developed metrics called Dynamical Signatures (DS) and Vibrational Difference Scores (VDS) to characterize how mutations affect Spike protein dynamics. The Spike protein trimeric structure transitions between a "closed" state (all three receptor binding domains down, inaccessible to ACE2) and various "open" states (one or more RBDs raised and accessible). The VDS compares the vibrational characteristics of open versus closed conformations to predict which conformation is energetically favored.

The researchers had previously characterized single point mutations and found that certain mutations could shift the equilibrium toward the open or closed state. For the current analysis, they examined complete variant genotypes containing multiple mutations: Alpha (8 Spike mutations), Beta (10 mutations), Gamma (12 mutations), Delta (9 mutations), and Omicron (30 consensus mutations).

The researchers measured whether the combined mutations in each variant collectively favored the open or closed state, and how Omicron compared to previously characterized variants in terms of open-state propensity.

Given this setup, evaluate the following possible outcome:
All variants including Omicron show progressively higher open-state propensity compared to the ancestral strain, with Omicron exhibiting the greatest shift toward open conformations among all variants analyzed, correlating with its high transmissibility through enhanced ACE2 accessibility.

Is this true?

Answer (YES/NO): NO